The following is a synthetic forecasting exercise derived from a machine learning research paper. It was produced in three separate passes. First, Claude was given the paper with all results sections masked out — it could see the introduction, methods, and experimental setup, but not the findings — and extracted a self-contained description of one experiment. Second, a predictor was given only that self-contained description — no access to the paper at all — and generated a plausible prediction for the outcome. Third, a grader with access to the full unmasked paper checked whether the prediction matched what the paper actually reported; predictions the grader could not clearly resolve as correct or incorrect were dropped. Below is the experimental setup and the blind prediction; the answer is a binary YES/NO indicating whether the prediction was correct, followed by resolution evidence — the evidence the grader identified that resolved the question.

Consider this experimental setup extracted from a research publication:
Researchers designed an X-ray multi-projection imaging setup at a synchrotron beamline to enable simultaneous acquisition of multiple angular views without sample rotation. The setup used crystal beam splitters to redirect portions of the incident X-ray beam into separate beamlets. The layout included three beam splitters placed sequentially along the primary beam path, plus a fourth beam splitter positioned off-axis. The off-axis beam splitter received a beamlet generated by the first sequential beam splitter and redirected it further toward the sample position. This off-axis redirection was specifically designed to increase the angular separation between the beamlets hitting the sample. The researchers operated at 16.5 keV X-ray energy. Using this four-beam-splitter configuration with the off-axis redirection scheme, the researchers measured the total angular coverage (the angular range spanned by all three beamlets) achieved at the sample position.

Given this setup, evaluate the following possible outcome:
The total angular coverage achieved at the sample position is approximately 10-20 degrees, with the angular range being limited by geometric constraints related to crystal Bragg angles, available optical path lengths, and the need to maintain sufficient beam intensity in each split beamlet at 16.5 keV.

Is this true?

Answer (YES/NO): NO